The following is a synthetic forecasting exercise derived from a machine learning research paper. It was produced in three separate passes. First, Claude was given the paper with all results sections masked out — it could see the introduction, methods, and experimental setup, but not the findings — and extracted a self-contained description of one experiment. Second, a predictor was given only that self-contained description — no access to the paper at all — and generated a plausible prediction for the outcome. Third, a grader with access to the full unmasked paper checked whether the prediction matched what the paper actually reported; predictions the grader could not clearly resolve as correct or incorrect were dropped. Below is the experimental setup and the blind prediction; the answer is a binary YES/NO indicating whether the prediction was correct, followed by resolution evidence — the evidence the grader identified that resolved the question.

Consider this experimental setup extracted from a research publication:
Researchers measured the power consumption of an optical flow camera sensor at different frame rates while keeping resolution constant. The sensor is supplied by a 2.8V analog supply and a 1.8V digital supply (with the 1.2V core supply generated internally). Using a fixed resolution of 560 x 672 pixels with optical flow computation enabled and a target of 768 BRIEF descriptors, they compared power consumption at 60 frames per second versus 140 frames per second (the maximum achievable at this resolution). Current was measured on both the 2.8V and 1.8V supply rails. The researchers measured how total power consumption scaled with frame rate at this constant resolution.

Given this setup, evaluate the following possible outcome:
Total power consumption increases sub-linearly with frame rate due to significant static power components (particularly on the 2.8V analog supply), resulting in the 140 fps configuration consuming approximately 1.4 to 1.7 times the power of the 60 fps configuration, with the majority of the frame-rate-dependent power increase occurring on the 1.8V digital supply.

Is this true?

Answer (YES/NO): NO